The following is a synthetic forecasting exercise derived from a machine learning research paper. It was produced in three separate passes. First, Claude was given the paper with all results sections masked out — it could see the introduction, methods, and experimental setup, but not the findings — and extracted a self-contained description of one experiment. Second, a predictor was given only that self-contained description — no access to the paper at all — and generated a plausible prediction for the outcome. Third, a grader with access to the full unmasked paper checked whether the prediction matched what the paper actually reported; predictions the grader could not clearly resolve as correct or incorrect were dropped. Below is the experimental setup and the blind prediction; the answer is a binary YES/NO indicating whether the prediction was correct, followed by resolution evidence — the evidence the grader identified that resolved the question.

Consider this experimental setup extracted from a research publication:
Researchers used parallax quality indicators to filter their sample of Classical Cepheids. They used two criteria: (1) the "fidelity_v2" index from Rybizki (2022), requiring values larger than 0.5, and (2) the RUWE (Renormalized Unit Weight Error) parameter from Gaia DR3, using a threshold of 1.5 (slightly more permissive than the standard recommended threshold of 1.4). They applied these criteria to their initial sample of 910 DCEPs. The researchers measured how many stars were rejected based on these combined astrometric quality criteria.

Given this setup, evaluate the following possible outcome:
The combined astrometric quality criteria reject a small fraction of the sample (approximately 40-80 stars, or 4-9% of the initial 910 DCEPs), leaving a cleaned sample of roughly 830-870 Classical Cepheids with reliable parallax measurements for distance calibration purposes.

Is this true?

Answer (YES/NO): YES